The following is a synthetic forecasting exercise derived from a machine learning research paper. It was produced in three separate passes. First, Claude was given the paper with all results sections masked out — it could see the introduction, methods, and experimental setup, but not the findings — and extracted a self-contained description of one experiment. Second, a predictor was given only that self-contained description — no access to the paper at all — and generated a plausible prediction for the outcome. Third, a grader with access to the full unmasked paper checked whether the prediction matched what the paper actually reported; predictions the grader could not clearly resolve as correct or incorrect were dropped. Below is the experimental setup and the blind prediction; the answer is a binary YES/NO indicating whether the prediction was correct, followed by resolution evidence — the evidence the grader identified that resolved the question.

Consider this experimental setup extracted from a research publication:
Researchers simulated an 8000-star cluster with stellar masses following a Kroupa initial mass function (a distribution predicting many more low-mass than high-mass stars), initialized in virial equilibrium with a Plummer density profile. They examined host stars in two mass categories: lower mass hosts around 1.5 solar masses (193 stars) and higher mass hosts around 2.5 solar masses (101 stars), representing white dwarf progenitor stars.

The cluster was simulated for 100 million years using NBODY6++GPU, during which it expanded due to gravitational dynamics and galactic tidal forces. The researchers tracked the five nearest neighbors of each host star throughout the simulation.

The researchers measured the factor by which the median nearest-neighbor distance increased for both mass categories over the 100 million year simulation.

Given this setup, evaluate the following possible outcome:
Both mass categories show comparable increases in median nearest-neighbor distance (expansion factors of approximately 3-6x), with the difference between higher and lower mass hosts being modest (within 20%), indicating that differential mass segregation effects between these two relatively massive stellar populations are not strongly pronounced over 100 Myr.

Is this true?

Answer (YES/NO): NO